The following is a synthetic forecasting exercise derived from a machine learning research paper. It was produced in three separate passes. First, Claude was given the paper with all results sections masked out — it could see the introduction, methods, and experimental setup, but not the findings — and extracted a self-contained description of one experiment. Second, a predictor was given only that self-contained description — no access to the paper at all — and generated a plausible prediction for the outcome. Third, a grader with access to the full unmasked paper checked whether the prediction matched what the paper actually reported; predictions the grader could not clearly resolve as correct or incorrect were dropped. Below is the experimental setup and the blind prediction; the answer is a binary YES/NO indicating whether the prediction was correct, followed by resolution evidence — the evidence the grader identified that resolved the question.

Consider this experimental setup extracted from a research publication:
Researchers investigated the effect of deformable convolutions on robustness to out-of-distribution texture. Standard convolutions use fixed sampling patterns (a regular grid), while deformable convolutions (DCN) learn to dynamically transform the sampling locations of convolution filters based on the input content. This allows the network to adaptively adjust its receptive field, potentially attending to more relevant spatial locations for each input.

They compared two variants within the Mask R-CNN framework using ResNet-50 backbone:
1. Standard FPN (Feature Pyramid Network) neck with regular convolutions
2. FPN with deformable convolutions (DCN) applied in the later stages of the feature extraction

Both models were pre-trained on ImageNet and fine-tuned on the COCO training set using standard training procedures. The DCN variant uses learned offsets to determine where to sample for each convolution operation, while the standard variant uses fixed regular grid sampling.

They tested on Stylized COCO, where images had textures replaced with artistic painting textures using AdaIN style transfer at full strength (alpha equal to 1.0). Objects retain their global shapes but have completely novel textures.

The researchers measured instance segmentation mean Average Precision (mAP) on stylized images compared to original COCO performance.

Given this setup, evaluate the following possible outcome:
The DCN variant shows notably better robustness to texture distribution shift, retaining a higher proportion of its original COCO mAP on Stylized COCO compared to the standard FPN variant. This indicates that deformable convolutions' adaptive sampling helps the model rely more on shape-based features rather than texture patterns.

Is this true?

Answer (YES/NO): YES